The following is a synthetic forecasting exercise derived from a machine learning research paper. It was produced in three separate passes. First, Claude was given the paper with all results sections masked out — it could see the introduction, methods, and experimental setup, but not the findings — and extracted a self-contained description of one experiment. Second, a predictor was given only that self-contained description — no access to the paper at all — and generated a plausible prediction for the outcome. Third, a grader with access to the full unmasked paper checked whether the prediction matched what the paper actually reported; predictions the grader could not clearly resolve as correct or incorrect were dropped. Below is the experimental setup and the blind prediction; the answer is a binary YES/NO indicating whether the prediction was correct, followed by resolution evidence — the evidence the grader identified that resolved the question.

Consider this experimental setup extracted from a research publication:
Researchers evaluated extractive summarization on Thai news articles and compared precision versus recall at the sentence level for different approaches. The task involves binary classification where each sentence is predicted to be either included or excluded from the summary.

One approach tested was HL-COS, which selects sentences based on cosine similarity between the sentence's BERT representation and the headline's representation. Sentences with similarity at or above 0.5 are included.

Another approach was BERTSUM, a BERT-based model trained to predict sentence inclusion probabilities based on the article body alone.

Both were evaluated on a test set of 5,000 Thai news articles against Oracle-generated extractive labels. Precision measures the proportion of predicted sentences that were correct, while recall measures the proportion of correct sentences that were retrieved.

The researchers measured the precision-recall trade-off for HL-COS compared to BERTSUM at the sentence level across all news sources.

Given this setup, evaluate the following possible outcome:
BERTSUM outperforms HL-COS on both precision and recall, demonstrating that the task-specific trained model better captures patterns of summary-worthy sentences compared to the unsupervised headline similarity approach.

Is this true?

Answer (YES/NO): NO